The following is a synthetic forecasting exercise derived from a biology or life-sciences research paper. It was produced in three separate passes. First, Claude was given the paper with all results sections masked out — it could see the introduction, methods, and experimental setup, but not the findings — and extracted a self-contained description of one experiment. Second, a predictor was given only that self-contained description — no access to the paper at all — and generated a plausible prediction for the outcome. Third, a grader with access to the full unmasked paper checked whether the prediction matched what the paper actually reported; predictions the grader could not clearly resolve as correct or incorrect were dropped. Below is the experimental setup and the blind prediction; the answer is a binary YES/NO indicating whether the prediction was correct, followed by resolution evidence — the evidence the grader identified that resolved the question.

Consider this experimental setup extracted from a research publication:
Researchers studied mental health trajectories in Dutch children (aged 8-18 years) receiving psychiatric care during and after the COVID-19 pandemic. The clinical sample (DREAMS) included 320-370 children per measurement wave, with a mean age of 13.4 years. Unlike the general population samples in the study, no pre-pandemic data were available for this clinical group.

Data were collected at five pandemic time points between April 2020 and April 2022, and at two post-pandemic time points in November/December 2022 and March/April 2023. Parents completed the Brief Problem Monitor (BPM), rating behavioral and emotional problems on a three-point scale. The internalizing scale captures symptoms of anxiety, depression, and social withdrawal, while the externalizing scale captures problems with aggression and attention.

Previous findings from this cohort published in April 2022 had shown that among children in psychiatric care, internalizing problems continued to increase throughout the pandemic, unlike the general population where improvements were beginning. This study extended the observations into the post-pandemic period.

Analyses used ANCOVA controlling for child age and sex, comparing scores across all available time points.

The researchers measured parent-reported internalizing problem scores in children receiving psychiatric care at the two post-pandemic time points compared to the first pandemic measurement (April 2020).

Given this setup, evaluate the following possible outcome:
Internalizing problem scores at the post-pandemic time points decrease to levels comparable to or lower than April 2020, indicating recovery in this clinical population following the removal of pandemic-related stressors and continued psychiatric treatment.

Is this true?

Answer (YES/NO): NO